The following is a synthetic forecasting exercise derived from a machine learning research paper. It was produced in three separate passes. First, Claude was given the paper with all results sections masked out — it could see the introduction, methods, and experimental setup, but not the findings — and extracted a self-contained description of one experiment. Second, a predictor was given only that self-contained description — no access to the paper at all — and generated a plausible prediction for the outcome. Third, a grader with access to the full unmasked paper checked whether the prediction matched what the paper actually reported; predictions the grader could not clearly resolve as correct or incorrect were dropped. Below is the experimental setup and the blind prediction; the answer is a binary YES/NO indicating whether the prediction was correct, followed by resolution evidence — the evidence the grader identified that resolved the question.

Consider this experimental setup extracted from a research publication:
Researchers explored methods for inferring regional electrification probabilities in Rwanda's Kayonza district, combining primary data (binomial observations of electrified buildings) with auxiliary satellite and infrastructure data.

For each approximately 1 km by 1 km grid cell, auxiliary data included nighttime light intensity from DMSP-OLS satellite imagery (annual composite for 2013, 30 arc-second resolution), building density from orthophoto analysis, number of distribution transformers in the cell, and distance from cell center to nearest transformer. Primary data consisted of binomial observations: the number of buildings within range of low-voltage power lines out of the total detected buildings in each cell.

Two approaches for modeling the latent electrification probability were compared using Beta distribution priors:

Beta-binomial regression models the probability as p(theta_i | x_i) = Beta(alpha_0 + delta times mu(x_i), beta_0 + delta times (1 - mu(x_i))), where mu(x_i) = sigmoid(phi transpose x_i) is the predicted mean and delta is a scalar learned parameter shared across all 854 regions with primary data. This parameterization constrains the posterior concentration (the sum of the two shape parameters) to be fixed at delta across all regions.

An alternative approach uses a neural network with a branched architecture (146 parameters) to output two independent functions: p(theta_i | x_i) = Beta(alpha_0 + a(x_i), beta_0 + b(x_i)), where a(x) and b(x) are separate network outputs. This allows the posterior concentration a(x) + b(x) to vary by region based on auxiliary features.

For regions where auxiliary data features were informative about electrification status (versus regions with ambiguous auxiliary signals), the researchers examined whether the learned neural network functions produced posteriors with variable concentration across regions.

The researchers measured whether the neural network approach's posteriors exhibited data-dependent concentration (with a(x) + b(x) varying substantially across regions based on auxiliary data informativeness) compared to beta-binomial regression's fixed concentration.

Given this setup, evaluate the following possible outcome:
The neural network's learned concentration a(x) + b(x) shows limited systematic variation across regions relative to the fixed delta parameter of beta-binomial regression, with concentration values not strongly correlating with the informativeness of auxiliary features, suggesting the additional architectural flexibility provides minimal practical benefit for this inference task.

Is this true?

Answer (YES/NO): NO